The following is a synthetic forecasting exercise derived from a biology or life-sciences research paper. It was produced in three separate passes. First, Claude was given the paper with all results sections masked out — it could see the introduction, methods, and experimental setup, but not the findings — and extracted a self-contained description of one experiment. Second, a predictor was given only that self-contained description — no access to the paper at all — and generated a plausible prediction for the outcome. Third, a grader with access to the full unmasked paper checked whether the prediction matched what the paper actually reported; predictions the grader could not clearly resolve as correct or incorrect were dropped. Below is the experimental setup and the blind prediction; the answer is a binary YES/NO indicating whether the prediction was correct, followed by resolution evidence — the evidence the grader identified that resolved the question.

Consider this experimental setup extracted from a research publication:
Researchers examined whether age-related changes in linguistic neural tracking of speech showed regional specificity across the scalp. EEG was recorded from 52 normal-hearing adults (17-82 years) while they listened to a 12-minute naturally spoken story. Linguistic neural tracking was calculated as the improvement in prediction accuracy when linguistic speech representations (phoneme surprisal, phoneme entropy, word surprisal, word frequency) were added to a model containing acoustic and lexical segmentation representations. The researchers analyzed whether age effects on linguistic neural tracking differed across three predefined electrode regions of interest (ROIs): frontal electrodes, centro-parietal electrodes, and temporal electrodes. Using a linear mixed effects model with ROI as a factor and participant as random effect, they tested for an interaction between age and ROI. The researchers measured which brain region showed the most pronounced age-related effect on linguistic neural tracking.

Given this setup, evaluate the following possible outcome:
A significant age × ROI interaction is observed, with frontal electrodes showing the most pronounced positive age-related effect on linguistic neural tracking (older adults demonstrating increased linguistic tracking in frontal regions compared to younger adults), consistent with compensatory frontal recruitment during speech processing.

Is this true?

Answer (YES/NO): NO